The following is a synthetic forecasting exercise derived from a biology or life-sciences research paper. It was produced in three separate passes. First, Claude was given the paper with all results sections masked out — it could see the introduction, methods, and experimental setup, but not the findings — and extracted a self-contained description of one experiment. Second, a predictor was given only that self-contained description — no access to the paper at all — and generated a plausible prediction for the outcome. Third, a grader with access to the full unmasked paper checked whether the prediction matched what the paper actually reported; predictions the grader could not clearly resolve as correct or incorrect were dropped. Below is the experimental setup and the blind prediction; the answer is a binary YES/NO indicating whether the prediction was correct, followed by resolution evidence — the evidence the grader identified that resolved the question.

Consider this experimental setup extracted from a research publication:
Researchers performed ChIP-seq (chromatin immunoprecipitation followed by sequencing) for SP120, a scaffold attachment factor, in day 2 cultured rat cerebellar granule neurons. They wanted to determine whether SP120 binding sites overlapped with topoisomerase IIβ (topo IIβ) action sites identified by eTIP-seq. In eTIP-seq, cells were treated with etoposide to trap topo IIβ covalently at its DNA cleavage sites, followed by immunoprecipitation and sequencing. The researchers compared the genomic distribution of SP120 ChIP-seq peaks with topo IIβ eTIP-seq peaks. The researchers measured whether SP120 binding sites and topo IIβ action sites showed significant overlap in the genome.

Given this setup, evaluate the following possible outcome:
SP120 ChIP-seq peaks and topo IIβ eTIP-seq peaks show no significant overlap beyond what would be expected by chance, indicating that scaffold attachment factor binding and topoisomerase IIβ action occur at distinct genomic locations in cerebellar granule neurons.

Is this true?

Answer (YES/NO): NO